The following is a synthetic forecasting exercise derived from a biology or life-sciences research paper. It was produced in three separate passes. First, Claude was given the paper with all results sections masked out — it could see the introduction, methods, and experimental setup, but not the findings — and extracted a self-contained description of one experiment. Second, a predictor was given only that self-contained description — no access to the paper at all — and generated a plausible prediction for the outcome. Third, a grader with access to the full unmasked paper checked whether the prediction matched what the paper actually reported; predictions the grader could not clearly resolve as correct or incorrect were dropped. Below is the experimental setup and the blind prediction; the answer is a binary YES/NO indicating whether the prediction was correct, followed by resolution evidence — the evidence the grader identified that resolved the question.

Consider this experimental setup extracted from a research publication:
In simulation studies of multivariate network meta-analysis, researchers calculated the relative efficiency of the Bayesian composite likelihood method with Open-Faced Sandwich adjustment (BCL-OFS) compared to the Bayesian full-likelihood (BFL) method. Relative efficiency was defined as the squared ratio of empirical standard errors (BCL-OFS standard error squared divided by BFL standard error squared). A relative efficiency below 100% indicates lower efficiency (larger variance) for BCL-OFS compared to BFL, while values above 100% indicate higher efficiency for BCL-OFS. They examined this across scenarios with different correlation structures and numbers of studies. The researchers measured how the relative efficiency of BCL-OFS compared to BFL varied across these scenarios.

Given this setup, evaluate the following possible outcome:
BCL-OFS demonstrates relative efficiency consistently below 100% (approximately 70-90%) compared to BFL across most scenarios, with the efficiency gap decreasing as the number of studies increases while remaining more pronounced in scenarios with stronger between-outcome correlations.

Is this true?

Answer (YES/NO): NO